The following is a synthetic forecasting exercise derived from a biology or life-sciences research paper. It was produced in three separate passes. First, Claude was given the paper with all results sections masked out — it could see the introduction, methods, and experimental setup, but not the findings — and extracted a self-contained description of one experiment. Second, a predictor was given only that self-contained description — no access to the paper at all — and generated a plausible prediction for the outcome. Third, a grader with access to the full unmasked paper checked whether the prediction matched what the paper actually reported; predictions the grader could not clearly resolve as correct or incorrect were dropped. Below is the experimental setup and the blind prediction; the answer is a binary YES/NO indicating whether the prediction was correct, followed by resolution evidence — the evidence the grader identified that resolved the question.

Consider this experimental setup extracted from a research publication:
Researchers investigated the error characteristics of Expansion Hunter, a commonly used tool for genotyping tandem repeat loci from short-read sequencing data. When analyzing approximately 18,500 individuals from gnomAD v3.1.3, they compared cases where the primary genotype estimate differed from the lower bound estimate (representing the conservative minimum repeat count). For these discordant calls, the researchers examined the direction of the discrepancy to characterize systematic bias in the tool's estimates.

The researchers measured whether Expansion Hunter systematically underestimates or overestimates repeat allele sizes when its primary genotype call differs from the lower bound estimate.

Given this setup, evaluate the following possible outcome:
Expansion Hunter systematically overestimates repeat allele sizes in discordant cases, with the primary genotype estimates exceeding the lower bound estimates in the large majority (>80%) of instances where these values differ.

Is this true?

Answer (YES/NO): YES